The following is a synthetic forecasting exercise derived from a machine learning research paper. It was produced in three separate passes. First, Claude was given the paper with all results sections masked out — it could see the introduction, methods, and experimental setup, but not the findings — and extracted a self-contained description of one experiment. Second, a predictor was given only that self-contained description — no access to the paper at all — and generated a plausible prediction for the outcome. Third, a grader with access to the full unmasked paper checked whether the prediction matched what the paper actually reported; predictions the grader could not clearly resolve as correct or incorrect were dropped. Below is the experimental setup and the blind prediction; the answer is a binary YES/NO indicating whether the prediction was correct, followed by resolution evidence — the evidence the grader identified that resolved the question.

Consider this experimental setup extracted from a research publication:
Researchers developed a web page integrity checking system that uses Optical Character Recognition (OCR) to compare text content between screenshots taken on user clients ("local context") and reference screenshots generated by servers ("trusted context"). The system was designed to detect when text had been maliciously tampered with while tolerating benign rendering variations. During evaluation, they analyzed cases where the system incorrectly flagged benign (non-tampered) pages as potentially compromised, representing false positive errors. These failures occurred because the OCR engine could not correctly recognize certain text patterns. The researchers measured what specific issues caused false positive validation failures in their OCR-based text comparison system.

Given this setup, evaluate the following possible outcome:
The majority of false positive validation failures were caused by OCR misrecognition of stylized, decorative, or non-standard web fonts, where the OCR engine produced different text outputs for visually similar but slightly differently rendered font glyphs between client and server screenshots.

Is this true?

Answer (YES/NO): NO